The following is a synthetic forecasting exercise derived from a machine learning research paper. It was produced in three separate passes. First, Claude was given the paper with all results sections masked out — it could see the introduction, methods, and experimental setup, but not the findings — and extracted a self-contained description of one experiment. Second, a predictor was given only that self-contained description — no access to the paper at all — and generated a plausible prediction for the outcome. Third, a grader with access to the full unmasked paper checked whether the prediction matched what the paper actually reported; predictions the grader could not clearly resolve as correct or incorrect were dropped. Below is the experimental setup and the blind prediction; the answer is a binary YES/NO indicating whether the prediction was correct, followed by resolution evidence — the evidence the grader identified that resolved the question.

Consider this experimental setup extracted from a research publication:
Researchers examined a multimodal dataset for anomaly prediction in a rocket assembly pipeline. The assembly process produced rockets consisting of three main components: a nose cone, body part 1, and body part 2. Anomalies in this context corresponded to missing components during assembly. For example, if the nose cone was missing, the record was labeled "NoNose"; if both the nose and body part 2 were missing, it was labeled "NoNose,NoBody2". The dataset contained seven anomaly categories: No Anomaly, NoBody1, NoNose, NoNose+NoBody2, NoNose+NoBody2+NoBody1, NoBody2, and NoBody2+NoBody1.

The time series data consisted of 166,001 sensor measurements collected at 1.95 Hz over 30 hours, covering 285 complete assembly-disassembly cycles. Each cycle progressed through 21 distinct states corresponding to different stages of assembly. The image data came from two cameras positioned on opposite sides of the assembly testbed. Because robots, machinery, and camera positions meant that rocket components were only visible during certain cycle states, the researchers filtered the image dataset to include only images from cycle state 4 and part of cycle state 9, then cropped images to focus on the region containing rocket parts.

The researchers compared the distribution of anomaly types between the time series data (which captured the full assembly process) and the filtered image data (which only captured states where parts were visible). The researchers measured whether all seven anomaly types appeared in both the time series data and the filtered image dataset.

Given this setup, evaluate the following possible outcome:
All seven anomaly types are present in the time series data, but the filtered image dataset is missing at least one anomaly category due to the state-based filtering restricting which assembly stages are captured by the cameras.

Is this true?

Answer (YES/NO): YES